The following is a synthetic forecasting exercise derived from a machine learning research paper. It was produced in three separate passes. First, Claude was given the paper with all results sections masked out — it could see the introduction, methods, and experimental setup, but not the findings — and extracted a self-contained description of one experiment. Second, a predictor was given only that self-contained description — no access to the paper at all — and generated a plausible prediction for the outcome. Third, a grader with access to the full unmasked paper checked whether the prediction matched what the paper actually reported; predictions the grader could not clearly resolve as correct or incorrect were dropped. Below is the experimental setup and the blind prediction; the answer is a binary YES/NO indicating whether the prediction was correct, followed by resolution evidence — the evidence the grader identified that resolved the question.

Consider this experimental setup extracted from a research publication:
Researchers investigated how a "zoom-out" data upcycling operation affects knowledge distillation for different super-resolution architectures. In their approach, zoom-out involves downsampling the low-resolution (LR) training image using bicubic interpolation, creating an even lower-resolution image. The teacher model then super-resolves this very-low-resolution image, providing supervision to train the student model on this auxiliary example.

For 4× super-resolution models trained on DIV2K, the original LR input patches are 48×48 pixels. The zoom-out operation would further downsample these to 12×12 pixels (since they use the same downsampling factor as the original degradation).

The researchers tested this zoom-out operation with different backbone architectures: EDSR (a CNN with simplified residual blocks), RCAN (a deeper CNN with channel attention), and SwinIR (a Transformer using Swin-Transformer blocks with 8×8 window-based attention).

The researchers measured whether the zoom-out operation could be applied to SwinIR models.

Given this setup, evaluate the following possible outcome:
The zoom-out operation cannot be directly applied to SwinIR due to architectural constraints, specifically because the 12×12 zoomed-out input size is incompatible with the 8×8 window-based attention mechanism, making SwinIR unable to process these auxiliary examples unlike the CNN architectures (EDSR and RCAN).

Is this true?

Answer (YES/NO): NO